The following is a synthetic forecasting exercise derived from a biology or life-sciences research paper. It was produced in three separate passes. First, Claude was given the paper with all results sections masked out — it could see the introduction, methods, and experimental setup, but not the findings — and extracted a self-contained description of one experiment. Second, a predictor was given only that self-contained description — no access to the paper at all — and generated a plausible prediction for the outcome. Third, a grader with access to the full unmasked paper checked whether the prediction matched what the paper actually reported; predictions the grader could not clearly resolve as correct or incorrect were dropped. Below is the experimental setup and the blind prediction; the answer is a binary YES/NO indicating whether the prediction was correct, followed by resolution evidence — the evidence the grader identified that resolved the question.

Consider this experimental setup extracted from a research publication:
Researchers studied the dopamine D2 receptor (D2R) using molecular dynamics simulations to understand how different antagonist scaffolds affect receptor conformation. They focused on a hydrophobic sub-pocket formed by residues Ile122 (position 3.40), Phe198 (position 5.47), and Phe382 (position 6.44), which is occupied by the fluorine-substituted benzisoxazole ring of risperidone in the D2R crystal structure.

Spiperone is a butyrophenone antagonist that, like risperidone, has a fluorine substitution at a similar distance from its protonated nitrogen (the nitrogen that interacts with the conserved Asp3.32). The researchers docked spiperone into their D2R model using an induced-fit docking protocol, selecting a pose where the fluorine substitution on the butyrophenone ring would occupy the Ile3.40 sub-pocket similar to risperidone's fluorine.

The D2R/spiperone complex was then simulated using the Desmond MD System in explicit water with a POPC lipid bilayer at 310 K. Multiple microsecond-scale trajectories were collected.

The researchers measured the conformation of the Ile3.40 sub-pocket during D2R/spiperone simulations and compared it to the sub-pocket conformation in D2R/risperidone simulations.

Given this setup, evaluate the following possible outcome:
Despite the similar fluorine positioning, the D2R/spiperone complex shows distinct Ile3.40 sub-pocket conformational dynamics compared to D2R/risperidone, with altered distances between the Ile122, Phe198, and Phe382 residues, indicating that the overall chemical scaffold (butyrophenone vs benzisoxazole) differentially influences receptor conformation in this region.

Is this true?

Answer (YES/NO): NO